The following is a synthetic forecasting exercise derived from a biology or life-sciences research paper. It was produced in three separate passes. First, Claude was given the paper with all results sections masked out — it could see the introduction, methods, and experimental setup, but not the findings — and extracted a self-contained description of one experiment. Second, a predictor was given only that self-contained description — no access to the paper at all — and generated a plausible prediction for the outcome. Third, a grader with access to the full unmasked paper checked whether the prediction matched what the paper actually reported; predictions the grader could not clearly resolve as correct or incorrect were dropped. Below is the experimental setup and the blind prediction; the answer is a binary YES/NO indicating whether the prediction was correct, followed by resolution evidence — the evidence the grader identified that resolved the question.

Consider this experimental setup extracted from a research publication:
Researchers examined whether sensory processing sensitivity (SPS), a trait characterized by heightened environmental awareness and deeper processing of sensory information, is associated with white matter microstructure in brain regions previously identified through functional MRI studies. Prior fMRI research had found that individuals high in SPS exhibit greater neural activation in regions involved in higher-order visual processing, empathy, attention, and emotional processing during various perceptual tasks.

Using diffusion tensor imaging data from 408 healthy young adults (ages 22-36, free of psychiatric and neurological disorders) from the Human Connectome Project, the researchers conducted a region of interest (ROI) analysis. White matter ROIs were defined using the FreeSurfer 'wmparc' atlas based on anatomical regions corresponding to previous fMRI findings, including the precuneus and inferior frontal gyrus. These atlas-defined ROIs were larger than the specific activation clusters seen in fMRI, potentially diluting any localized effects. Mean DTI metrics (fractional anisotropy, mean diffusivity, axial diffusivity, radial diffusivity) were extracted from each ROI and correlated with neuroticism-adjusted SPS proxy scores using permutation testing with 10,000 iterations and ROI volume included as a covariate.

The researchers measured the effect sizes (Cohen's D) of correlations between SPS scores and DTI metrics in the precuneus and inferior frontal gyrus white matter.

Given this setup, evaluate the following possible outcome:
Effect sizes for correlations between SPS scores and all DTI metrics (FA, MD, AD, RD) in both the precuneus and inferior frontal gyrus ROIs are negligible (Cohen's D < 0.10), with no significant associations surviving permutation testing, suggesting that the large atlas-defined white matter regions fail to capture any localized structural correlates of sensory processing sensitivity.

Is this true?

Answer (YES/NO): NO